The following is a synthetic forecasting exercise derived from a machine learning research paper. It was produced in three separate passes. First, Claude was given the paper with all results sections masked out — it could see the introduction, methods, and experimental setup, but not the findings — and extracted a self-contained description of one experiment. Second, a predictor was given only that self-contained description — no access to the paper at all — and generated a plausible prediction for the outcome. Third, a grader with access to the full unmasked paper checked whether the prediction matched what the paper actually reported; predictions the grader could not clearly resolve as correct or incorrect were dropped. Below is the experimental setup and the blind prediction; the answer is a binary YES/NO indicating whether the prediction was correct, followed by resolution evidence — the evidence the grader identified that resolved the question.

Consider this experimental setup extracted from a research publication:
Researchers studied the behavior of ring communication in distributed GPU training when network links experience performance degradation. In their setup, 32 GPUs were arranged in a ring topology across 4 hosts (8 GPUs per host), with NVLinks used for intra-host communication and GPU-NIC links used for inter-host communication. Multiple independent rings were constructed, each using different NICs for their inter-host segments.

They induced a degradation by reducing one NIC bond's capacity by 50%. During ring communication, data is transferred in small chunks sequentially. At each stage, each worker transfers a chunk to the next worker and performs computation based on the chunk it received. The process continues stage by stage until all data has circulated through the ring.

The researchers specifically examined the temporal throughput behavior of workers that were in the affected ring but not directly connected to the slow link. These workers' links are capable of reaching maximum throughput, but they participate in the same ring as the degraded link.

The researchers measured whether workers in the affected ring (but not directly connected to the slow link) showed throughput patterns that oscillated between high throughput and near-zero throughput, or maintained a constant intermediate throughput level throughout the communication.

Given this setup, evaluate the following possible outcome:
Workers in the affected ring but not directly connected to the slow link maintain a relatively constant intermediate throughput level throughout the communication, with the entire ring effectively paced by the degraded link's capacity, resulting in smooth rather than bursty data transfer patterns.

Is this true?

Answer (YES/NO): NO